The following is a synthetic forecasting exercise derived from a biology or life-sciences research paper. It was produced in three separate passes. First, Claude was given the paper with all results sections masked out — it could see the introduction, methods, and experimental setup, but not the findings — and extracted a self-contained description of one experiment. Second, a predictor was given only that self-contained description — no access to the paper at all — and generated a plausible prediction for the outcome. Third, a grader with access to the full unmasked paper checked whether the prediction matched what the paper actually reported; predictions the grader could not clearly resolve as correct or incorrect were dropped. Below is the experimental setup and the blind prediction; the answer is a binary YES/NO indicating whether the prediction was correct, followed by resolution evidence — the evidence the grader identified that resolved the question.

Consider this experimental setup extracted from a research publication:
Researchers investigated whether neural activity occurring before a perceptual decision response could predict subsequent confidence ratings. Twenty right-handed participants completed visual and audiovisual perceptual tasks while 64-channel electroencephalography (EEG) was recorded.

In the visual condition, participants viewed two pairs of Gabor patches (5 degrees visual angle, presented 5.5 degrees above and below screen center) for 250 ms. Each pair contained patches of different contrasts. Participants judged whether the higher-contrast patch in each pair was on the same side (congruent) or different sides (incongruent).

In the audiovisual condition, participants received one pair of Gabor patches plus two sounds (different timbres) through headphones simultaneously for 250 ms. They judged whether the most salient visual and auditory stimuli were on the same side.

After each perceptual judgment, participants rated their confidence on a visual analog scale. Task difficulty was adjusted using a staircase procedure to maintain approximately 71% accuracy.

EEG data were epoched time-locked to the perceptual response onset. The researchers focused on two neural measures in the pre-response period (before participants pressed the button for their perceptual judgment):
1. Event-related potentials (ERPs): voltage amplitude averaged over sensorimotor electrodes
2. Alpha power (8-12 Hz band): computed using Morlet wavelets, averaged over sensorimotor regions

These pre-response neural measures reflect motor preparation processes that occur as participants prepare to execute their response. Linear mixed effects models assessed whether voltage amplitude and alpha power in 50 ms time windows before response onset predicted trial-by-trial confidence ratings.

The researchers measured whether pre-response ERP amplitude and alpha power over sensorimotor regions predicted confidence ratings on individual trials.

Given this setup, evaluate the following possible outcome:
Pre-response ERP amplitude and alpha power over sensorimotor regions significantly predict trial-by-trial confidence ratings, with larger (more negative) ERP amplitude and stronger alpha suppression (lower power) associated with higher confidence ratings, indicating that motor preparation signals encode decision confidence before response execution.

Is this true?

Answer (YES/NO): NO